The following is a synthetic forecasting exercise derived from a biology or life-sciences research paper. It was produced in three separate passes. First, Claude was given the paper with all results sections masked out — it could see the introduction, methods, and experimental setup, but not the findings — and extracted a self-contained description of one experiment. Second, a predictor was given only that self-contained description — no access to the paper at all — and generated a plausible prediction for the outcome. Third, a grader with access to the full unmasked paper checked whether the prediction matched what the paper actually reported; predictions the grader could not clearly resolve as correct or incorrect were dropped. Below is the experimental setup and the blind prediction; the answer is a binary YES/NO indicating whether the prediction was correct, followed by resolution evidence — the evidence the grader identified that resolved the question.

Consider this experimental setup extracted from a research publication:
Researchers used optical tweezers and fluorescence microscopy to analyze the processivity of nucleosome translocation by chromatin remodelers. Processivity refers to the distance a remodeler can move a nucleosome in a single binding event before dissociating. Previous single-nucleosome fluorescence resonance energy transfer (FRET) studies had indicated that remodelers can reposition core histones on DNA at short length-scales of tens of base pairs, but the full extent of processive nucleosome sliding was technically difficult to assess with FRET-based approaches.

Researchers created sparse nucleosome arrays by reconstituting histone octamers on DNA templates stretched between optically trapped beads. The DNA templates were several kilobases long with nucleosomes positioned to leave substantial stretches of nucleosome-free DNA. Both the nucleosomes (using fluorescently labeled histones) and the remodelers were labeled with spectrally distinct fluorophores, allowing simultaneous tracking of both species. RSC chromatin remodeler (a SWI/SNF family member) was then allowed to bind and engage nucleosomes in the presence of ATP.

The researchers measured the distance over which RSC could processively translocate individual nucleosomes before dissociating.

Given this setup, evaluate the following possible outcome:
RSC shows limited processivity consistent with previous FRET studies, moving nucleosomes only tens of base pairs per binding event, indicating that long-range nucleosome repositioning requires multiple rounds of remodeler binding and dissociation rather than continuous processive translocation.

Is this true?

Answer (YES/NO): NO